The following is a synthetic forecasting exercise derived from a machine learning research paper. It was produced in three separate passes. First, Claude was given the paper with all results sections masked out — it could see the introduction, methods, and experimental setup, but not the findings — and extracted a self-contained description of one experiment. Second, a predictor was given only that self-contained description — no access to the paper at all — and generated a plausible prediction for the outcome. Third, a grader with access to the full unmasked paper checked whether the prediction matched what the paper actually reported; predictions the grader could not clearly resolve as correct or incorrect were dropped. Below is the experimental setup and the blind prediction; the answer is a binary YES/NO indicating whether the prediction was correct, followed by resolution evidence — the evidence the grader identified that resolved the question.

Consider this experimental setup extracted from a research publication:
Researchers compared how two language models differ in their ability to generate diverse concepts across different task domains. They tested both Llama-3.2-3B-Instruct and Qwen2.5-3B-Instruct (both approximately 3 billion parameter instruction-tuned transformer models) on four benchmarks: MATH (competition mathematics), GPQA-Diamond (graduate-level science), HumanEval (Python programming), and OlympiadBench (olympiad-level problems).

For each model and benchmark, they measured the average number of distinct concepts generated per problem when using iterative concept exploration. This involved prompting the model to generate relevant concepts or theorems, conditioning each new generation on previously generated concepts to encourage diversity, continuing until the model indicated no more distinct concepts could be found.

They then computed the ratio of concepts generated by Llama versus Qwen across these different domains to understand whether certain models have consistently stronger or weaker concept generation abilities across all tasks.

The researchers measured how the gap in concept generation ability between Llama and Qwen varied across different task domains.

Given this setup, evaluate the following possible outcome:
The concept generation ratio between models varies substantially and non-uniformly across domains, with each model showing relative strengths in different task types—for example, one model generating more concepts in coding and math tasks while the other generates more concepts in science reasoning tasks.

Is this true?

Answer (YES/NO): NO